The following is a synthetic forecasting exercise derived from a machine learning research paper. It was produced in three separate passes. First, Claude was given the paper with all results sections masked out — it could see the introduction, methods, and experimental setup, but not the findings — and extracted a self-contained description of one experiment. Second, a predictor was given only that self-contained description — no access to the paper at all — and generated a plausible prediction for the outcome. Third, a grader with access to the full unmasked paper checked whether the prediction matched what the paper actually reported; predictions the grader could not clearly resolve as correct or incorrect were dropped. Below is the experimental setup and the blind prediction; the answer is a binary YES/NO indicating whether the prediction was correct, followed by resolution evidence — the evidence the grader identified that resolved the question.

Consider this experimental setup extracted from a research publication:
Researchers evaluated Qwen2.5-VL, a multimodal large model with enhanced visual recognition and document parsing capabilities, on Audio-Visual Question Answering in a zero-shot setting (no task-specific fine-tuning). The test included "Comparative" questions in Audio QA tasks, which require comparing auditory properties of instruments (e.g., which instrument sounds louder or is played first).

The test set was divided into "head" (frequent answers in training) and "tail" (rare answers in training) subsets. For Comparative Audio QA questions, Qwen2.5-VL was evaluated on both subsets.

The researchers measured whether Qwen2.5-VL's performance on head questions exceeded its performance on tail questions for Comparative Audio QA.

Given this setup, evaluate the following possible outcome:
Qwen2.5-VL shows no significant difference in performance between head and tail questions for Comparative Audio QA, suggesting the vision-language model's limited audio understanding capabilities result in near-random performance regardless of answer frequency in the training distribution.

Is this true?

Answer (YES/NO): NO